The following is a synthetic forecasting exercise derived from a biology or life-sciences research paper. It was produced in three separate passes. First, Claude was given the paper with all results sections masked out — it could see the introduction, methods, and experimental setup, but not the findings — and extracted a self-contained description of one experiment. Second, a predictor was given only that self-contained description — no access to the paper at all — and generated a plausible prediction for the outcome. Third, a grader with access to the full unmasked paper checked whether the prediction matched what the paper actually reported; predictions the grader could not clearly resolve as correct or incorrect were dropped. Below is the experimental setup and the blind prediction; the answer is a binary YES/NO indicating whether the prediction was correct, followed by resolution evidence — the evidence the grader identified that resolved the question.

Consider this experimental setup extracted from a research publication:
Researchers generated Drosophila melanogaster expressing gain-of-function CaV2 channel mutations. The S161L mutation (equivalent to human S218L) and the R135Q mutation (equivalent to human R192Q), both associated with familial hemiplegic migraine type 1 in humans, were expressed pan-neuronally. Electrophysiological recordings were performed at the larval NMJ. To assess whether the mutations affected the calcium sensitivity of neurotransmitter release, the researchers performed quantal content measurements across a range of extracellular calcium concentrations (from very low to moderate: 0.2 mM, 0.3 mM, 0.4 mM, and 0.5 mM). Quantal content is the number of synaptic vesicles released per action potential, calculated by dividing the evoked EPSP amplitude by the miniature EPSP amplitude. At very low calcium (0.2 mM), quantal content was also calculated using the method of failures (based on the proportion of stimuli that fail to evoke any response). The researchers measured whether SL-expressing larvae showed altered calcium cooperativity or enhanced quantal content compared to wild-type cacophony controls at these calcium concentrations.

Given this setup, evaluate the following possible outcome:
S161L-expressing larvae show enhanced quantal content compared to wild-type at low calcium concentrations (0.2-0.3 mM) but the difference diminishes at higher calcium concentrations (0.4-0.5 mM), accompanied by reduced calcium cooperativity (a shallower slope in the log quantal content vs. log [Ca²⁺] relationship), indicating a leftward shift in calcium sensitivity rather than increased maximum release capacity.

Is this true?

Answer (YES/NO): NO